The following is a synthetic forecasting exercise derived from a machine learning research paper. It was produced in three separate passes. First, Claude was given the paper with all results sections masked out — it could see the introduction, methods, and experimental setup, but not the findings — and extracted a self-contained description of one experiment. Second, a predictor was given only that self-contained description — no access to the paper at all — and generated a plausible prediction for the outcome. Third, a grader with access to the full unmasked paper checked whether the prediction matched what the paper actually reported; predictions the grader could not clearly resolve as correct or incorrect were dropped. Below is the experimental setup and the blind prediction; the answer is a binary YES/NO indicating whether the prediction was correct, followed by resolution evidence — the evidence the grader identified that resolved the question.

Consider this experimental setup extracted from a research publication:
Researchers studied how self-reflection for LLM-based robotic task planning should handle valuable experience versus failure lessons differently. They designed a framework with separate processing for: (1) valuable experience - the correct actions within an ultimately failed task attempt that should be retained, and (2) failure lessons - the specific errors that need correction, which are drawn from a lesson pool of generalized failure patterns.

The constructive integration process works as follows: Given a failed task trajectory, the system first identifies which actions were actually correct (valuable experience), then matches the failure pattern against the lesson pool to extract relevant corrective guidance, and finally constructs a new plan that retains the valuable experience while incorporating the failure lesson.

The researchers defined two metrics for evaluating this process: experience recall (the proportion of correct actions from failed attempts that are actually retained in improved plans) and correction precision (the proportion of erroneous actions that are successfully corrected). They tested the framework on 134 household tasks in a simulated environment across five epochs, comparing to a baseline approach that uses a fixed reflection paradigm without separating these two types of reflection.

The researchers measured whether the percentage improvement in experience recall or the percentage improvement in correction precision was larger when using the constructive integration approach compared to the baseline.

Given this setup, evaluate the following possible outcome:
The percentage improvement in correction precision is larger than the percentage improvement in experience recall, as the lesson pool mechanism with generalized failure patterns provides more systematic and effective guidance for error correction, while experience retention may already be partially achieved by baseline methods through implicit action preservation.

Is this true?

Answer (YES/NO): YES